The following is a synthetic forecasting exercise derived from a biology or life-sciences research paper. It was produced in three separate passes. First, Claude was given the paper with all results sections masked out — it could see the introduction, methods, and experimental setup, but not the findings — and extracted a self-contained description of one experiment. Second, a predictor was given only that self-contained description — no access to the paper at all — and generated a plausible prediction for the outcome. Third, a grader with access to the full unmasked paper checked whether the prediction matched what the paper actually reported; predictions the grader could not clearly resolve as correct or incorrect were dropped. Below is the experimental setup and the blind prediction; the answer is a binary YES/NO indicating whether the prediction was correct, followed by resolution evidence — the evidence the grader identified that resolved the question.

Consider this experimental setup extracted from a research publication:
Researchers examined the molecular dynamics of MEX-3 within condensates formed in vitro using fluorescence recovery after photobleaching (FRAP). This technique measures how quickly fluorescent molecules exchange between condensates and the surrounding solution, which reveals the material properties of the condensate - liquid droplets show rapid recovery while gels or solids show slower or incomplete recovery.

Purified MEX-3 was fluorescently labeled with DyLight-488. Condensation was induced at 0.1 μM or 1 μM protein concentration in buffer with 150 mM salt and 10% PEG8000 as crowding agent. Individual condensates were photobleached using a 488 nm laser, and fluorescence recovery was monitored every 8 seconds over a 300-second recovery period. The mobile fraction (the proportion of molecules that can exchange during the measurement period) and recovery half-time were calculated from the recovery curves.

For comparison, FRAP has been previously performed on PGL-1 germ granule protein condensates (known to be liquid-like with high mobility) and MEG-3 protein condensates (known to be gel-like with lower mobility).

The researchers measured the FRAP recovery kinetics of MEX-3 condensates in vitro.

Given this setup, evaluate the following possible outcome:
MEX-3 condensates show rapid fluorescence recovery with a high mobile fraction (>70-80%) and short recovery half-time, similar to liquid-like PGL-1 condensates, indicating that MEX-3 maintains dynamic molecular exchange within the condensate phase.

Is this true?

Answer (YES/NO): NO